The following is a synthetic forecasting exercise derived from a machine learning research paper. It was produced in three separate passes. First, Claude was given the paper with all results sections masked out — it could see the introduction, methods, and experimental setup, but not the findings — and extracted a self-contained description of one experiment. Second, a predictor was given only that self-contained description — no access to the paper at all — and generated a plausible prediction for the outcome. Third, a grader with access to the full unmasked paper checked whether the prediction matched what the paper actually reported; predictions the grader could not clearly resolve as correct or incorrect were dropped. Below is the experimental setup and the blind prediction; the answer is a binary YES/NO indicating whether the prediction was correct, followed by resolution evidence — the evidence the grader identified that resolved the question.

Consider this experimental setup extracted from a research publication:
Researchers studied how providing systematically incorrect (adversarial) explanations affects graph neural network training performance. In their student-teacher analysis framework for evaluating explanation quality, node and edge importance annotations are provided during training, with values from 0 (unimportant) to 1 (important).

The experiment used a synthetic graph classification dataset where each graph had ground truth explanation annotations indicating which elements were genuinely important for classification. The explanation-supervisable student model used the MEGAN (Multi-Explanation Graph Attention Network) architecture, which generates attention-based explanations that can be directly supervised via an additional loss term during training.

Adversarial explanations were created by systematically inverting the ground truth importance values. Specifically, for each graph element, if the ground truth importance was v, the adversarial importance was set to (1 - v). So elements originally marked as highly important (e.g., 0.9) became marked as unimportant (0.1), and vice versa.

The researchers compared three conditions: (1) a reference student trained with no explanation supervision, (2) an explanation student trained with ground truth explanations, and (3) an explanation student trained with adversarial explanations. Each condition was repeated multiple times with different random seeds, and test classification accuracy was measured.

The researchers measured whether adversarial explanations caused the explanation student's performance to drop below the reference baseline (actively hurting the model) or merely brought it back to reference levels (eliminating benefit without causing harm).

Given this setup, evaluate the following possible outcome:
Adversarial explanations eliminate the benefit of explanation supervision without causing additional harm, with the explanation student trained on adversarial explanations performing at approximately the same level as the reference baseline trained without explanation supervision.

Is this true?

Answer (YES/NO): NO